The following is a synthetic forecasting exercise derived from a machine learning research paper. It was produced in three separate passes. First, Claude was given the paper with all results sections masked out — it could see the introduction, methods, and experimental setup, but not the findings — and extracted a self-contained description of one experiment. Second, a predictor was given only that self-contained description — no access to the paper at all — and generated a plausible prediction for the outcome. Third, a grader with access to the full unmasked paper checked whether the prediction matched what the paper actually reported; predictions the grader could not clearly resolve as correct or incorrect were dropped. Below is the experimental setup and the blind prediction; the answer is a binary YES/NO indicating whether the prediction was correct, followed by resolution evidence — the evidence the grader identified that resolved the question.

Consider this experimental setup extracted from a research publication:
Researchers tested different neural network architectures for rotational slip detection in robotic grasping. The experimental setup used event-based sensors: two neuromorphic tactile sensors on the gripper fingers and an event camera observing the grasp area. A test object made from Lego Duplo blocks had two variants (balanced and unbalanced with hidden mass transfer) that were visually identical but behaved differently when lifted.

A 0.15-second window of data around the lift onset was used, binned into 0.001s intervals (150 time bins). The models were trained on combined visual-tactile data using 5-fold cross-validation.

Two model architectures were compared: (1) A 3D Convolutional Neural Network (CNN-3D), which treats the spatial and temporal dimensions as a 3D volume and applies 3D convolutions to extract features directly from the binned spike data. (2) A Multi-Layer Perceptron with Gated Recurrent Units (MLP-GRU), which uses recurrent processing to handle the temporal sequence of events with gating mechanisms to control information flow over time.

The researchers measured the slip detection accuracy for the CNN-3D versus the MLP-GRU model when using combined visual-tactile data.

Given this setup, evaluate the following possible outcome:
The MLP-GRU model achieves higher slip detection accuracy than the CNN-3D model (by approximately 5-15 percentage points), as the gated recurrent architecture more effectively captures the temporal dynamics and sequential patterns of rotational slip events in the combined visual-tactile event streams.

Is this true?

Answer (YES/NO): NO